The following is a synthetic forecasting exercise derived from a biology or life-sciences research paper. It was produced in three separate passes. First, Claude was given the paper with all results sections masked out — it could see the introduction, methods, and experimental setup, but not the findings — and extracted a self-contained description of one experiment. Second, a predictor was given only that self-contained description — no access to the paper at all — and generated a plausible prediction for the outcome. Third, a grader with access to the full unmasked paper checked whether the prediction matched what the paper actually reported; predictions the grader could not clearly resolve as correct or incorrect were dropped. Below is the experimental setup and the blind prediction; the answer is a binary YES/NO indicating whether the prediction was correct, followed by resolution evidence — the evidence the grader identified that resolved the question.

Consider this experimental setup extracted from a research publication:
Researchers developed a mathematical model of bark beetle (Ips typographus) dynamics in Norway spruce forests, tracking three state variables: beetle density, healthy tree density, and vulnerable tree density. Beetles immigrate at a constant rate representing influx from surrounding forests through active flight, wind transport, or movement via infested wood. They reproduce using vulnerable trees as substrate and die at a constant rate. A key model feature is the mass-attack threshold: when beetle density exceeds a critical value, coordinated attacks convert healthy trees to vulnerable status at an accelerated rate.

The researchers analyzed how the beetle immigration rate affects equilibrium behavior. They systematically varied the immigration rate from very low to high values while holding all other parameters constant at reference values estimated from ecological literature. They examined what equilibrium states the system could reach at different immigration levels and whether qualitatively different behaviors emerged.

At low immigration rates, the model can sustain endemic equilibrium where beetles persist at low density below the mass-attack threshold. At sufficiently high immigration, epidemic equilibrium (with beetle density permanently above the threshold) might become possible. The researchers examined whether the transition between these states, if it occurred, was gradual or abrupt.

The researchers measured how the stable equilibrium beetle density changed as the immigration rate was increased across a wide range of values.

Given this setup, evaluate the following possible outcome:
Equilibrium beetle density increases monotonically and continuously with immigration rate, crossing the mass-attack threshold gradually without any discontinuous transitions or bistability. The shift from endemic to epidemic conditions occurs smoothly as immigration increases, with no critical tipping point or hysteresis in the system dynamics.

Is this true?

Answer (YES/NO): YES